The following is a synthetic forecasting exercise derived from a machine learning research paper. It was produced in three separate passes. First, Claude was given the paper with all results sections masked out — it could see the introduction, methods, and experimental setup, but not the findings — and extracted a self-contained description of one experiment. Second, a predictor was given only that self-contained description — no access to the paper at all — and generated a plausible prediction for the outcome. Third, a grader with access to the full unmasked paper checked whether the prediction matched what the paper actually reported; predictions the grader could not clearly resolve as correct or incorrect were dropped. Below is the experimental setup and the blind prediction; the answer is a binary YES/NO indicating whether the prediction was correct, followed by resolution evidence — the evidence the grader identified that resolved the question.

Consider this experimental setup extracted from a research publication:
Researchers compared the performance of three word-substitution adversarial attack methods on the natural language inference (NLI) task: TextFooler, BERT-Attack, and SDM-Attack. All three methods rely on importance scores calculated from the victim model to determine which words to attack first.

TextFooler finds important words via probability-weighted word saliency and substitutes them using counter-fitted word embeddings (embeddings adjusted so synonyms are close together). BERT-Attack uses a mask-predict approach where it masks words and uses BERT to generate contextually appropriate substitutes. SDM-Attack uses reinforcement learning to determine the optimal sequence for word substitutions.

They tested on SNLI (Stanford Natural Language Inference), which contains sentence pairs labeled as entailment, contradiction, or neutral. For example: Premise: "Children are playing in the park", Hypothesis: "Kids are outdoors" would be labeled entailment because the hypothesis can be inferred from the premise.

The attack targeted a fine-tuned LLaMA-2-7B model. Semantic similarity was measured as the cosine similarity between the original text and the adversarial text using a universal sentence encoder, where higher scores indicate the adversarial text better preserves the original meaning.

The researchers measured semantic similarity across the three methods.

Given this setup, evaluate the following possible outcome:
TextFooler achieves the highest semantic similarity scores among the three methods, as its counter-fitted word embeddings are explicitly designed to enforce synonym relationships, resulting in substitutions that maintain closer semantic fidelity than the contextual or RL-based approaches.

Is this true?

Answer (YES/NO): NO